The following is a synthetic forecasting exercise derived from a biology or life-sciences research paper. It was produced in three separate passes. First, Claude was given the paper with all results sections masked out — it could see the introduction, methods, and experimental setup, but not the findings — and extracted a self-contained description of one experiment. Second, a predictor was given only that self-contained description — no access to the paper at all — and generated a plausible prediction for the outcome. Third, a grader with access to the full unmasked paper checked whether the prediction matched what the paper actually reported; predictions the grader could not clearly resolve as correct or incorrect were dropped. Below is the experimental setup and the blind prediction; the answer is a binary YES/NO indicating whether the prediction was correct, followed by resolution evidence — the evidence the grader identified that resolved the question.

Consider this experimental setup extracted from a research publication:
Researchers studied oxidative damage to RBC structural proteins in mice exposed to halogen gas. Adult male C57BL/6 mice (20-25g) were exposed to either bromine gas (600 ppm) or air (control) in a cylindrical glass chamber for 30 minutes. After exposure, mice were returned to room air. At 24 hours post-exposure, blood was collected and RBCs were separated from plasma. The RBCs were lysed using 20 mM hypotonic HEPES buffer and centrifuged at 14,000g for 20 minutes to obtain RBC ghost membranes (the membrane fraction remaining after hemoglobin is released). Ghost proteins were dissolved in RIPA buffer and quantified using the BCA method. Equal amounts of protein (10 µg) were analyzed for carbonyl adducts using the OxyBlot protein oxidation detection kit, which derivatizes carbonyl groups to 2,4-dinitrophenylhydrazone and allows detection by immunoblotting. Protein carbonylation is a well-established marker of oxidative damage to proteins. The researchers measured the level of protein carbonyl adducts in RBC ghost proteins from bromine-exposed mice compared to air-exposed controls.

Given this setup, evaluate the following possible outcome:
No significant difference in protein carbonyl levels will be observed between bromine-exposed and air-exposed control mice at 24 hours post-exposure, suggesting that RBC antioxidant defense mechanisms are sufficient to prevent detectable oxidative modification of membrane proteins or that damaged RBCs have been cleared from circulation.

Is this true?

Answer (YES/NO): NO